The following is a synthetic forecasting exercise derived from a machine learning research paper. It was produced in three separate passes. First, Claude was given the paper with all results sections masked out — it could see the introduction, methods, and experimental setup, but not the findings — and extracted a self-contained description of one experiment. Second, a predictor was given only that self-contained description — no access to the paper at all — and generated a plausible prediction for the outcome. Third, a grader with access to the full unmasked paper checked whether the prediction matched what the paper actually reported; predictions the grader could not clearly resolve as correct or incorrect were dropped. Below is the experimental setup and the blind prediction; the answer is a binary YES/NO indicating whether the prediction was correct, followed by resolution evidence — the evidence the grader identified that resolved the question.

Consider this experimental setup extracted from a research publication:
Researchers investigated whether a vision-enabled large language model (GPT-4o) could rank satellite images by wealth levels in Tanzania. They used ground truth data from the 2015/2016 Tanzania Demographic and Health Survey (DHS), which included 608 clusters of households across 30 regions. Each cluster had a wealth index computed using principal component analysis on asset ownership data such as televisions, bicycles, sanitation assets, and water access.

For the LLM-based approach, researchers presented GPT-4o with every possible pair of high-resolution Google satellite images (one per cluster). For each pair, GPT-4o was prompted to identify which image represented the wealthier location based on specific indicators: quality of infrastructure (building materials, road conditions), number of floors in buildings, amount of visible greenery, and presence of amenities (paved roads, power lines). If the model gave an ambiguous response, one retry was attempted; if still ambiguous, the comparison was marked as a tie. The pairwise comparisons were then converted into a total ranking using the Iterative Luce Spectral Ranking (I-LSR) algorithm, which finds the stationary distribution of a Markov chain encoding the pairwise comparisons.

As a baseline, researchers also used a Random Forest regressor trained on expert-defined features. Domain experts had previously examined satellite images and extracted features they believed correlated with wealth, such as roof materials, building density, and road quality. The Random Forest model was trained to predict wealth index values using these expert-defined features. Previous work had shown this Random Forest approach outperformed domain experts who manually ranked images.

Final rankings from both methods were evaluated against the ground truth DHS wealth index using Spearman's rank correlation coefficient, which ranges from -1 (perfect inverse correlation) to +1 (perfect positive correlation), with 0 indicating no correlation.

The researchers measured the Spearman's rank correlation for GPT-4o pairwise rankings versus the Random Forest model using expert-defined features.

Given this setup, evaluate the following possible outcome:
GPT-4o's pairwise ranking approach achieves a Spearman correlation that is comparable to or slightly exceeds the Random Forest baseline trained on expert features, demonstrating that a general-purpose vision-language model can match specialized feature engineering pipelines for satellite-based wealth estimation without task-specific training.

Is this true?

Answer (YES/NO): YES